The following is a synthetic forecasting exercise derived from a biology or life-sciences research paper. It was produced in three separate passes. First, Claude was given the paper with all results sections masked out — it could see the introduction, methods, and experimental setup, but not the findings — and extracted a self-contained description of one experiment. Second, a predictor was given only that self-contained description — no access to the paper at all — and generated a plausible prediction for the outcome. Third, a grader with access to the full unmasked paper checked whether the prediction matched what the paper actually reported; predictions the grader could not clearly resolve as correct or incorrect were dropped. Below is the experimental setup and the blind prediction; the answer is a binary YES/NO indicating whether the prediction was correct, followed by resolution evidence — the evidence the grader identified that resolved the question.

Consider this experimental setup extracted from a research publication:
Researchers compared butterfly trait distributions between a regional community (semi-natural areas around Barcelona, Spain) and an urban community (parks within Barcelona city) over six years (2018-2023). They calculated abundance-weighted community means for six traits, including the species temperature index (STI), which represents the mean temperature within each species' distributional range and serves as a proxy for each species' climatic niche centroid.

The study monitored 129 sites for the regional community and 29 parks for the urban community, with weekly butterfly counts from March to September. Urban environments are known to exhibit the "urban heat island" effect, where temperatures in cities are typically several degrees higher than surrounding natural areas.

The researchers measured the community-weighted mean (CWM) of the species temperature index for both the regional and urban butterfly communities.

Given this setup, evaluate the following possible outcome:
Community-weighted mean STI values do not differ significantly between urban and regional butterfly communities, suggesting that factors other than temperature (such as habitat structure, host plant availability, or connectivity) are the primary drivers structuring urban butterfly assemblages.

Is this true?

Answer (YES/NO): NO